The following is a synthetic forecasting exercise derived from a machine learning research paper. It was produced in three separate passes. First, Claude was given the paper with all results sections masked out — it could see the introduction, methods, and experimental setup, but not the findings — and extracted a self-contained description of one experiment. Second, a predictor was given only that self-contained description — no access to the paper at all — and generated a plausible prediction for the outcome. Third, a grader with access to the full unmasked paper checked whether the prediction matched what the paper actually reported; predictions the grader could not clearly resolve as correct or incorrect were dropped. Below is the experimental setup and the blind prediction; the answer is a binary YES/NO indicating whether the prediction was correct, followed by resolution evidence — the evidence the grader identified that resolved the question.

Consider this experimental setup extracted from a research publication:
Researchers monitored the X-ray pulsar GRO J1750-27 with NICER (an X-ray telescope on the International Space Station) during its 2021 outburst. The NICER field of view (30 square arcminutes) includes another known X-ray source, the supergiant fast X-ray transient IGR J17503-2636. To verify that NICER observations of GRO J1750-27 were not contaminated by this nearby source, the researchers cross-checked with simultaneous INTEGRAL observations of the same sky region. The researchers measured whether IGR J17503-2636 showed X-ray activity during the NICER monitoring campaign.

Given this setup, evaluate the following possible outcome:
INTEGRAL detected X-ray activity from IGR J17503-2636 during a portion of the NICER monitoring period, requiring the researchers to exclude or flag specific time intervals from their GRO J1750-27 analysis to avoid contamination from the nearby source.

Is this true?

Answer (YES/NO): NO